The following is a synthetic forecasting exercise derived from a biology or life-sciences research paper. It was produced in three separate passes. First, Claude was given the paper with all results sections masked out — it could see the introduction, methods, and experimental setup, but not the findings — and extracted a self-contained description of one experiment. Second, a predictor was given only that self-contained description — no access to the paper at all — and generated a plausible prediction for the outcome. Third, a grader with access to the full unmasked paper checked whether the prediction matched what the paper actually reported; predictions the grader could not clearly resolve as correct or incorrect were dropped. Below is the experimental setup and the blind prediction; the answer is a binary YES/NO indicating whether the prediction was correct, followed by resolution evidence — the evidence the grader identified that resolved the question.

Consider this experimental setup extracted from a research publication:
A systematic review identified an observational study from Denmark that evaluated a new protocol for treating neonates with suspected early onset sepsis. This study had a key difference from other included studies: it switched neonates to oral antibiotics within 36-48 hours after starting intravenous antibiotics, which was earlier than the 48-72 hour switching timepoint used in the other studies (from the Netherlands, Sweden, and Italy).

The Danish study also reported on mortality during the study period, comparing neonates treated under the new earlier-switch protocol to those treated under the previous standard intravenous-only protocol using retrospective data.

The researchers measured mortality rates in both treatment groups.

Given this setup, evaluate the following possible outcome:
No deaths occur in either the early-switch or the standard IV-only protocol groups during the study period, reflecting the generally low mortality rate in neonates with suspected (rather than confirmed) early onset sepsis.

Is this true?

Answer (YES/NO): NO